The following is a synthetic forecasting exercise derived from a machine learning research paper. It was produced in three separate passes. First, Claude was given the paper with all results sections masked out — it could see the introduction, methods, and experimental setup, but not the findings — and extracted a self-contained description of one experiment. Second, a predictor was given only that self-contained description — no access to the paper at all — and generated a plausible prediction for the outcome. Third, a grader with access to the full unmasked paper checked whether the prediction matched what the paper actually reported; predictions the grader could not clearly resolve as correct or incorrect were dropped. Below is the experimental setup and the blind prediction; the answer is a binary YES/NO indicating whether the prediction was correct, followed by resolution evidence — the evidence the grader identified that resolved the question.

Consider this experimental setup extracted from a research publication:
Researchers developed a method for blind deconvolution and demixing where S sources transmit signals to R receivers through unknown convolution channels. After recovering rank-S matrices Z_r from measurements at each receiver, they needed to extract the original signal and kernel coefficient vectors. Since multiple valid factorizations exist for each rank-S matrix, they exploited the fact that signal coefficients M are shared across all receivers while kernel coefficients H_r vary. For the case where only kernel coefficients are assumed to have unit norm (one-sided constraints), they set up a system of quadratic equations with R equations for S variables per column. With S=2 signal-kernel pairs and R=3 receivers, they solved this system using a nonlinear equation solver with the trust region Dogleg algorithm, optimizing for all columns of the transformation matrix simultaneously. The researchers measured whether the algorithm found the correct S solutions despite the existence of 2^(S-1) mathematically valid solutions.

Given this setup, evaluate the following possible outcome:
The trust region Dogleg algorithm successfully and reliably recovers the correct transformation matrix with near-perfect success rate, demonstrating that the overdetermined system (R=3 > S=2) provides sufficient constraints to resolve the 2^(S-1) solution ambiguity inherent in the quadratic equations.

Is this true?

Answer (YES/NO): NO